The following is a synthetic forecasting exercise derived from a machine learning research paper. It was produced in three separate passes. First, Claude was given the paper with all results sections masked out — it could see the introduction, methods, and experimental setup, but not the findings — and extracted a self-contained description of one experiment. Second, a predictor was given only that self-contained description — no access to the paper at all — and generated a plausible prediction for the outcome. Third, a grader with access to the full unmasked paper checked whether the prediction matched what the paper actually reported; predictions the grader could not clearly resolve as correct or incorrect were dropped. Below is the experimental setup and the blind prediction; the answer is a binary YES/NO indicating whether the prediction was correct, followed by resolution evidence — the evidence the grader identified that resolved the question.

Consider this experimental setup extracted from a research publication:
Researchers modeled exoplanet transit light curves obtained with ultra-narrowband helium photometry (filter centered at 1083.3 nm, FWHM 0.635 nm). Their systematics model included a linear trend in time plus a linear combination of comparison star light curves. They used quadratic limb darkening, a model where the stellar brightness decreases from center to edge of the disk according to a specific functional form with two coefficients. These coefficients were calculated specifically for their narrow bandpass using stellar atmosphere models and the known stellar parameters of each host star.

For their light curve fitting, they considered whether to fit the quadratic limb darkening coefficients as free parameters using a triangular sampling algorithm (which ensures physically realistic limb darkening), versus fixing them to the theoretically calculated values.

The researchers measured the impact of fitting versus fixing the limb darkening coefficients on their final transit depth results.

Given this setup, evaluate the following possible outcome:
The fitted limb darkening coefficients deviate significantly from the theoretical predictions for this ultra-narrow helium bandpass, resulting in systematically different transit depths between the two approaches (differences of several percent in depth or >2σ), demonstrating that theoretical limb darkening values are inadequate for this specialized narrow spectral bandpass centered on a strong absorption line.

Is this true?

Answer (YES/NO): NO